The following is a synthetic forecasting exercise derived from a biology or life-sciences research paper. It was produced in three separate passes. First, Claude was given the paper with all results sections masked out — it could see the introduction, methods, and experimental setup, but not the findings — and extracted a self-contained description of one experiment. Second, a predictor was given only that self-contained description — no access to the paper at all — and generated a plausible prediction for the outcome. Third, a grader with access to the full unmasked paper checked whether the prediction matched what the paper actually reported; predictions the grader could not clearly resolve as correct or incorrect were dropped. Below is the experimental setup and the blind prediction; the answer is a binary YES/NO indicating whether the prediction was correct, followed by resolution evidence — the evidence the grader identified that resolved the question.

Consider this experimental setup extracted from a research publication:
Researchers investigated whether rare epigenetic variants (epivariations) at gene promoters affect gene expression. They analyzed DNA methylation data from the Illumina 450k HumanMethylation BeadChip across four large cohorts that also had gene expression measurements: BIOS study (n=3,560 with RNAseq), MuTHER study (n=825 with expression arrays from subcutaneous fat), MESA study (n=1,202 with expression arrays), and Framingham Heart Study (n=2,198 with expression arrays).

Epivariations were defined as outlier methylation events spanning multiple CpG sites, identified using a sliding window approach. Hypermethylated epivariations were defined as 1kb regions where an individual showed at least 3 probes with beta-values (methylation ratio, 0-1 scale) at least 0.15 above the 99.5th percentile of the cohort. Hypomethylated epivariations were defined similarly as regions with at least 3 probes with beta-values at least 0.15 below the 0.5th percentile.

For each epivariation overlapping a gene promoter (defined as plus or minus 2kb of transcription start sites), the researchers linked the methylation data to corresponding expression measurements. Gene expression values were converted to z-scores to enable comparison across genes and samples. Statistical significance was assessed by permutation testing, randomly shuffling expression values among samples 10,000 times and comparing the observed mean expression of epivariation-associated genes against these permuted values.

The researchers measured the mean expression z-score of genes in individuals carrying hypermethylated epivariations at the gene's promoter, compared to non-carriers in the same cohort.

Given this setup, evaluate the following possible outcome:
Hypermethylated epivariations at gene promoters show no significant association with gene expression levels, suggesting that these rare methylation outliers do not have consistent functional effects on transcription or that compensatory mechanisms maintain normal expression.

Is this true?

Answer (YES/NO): NO